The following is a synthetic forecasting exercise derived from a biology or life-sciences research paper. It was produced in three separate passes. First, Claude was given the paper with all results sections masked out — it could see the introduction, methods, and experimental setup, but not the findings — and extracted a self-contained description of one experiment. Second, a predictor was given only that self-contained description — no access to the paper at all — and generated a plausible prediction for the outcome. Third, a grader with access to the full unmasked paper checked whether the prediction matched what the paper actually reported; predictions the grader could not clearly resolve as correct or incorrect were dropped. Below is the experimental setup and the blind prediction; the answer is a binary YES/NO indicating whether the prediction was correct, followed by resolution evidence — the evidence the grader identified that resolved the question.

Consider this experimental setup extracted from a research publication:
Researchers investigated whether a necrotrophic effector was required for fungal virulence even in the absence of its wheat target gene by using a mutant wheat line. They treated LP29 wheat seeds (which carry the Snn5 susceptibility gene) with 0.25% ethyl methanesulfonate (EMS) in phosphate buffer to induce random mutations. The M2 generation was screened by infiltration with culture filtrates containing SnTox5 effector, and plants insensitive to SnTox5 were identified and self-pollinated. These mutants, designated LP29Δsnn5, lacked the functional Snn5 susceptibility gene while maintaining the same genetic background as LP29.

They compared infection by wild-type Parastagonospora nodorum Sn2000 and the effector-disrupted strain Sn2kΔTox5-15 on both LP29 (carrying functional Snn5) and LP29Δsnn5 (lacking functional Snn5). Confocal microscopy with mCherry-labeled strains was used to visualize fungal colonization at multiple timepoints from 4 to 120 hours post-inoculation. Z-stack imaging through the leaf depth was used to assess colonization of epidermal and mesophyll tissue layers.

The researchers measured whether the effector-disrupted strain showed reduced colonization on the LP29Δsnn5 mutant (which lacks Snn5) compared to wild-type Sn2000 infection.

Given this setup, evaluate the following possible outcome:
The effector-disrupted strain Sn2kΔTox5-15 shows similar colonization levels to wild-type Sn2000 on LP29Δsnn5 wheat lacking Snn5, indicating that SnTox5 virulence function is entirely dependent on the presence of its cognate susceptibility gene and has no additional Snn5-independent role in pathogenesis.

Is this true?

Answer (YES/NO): NO